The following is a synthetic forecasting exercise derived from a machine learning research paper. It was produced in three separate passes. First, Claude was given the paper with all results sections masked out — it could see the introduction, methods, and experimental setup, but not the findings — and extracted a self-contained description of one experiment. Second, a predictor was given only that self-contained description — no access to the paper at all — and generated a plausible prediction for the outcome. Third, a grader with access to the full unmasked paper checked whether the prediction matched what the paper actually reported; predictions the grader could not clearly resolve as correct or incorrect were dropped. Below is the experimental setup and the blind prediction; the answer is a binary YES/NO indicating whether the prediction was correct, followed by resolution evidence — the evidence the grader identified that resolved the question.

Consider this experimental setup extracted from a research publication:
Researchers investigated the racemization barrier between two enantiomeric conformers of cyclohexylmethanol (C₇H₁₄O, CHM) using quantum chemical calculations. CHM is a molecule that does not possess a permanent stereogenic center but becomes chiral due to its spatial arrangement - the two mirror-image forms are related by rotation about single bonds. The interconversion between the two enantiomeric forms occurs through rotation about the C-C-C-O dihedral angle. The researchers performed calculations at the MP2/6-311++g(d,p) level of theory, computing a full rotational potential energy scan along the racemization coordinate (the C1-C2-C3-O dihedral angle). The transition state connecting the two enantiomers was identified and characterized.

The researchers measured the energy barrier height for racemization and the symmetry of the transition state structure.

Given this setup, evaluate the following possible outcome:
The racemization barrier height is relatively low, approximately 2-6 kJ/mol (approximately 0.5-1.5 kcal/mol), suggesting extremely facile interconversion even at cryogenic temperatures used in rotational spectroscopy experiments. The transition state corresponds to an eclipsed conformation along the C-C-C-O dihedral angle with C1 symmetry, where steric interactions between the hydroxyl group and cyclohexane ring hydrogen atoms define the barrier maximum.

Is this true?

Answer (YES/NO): NO